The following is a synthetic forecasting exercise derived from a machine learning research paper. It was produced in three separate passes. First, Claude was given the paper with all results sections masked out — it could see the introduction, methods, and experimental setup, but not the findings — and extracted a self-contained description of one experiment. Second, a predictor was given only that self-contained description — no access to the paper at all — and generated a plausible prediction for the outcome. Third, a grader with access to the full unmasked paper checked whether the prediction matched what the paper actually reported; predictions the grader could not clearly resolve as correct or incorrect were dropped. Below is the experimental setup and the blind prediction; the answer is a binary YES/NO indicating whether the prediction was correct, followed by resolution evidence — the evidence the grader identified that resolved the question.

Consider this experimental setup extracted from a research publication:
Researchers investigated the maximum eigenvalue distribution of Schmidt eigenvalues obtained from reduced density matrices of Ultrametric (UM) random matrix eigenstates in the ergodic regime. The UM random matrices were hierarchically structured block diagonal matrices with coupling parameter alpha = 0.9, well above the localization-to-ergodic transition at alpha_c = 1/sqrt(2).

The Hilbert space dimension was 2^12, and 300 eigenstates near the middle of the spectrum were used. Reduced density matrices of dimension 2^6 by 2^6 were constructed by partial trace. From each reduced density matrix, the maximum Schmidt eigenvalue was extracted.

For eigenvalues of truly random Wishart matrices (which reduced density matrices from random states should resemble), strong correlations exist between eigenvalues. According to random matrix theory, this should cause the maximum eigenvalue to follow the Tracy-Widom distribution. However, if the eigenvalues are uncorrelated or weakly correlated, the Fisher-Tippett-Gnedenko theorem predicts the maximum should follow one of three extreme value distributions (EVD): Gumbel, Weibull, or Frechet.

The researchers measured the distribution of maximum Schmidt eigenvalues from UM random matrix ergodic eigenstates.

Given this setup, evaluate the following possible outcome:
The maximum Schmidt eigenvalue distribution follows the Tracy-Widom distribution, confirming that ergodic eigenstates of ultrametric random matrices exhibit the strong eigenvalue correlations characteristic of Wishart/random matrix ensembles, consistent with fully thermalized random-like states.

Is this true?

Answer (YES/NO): NO